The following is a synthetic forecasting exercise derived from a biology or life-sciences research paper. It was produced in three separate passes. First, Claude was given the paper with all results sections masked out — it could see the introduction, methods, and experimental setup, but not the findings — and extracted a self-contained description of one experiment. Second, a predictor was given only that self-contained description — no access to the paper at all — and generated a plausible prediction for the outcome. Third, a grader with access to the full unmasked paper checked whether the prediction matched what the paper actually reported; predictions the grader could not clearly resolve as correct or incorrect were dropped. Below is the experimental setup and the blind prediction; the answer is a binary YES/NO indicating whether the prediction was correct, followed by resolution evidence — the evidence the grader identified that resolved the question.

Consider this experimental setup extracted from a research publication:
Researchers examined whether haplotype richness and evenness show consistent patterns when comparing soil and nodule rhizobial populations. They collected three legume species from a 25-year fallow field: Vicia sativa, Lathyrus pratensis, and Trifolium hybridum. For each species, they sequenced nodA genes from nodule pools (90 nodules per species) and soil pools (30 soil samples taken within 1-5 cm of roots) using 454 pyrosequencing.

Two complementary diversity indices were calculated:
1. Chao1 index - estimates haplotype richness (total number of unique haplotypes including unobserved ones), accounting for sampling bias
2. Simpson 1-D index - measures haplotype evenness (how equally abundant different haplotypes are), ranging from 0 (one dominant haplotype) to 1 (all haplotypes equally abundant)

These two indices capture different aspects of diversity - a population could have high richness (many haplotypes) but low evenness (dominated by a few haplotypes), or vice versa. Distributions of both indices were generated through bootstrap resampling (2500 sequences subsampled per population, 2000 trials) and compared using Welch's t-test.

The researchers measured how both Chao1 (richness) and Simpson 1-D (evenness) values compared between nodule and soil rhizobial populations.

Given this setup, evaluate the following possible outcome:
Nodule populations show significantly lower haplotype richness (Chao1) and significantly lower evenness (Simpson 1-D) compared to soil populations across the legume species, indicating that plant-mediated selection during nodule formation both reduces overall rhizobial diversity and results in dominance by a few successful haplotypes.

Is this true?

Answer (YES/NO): NO